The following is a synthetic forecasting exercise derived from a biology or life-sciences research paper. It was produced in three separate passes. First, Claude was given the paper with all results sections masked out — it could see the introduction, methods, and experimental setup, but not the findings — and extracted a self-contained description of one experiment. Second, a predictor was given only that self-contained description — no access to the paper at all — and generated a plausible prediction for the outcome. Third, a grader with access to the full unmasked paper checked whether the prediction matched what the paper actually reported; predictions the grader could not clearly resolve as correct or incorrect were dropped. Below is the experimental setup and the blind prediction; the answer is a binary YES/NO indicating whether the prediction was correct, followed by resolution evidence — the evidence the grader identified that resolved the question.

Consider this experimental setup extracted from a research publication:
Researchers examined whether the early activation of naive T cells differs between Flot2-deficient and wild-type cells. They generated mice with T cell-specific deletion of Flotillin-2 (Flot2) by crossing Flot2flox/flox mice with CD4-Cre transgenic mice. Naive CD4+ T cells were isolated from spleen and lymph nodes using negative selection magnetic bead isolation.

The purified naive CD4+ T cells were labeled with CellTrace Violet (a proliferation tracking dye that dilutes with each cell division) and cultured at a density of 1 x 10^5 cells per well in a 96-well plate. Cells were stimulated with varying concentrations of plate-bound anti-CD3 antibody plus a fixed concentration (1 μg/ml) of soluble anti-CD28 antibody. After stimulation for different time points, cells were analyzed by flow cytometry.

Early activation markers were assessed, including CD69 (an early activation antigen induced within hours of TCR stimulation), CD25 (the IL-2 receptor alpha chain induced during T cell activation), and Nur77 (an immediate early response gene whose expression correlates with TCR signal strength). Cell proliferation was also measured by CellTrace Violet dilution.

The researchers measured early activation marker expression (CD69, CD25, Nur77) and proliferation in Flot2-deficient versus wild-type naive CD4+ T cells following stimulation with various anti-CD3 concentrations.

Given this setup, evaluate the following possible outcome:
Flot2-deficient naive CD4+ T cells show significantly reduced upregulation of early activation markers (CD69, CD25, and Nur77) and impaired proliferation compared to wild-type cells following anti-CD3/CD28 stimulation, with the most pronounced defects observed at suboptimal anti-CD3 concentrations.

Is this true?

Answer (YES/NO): NO